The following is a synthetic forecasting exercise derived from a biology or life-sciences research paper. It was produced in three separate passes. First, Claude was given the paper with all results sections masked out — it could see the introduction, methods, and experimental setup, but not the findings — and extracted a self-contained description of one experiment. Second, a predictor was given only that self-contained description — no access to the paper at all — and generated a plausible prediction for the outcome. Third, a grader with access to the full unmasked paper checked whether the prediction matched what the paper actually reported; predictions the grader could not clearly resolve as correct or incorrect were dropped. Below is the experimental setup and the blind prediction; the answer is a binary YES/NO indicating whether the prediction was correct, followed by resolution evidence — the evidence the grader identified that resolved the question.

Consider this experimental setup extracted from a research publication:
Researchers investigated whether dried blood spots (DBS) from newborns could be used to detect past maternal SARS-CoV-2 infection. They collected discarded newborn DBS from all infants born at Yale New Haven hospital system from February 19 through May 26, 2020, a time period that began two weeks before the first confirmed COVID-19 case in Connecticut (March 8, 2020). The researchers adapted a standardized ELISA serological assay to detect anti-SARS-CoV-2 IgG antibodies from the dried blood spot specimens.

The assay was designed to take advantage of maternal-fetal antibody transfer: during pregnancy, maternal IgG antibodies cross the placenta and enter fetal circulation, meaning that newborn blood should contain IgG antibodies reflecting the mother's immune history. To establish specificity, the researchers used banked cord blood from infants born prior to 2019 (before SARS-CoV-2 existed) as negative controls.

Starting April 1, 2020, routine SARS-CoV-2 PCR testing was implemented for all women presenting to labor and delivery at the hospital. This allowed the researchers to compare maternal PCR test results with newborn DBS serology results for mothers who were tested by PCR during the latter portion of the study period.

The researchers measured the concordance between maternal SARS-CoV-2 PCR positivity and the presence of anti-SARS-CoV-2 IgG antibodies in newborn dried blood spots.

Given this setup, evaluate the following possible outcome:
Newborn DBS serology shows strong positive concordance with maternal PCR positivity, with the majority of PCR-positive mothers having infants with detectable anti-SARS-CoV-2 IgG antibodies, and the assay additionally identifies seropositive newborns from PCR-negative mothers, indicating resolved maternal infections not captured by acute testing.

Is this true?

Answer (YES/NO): YES